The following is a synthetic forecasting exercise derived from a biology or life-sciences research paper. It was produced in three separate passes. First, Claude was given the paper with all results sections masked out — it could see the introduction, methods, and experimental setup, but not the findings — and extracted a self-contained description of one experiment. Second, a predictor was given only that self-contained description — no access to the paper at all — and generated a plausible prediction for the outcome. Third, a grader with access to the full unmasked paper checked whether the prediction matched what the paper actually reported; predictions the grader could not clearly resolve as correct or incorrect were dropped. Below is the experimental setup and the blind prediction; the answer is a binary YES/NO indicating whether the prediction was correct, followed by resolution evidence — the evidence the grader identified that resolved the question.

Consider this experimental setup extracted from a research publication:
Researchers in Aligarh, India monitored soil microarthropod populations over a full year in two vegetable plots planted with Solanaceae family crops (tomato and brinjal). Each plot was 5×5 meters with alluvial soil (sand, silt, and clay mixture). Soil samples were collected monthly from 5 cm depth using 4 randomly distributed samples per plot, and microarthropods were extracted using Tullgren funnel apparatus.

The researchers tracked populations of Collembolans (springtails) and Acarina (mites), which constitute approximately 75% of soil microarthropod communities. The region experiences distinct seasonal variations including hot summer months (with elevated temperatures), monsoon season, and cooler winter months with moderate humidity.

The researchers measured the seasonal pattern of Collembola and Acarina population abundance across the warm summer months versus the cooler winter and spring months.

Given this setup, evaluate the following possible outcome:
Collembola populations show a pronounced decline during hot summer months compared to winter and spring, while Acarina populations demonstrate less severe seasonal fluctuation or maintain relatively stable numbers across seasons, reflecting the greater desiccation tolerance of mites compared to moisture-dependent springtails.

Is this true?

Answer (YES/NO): NO